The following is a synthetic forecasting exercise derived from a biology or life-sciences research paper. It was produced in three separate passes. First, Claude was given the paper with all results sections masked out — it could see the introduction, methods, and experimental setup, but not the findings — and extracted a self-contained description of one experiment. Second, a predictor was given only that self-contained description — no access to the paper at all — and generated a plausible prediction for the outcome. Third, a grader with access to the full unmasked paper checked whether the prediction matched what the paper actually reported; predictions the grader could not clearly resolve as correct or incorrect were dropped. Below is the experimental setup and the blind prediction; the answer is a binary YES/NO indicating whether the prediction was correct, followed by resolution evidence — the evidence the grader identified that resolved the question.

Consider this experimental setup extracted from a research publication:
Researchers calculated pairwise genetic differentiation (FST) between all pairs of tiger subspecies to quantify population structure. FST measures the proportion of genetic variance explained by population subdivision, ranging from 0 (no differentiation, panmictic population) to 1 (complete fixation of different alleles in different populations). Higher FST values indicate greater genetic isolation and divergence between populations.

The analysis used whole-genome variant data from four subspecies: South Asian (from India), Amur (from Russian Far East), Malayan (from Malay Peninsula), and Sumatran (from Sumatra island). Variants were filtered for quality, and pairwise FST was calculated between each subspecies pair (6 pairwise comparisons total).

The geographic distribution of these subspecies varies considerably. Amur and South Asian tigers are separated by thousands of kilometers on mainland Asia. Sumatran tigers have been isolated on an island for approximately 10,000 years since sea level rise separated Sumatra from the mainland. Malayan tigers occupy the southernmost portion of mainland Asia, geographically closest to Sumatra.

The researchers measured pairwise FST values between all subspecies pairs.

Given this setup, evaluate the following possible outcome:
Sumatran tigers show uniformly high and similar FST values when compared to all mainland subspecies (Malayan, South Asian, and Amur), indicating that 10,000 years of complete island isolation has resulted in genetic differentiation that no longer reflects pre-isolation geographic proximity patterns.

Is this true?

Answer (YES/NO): NO